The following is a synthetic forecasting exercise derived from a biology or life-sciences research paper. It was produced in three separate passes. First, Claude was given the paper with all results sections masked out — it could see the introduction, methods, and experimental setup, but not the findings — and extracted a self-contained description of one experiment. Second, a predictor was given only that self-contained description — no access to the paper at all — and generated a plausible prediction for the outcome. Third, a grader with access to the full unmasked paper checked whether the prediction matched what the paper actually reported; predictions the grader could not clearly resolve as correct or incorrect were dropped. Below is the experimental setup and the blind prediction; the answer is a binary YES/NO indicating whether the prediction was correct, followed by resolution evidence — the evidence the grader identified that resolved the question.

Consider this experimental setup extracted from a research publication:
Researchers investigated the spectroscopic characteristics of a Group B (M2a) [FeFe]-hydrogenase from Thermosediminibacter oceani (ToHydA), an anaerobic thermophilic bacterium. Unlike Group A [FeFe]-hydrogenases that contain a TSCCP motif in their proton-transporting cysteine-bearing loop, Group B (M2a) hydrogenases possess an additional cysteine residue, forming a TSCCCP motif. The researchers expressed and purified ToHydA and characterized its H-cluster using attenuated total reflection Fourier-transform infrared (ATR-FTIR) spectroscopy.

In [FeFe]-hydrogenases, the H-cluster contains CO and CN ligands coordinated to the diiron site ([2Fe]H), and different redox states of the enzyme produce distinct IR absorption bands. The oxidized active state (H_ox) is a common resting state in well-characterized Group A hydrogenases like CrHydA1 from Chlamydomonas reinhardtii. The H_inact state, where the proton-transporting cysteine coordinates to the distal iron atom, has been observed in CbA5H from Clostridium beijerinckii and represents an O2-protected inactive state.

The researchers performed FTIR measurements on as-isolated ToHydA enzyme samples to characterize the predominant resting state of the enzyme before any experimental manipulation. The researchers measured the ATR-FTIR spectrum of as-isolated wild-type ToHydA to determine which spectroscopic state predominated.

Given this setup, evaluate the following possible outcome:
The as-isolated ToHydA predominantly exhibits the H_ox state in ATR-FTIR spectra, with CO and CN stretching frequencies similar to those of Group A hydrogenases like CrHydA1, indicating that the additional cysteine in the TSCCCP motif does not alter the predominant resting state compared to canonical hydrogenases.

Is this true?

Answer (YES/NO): NO